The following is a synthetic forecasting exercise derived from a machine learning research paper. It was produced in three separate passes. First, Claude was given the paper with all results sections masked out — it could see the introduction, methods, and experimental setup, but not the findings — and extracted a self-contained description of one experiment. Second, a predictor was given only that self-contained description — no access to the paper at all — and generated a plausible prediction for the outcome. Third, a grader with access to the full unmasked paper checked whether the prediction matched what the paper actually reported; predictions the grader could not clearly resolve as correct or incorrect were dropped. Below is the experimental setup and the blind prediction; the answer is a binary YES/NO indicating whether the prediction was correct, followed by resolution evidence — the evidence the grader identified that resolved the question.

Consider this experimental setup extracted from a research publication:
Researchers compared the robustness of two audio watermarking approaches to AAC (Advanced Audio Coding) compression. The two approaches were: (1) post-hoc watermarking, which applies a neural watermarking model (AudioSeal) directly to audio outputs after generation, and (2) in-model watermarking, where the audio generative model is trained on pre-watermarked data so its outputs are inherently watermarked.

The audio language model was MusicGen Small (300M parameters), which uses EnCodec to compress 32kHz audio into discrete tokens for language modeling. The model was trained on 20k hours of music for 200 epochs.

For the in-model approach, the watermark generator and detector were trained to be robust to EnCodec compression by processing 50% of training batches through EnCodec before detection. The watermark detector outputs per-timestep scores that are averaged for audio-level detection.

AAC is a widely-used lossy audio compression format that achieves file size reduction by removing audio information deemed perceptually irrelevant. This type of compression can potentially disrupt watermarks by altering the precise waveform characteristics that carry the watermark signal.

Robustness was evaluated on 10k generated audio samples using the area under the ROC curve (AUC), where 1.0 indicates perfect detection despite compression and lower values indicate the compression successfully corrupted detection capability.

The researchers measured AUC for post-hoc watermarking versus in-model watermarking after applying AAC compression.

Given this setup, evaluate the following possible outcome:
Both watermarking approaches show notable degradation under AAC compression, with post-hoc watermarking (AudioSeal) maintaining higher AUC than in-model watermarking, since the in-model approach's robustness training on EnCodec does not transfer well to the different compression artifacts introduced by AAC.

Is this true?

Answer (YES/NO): NO